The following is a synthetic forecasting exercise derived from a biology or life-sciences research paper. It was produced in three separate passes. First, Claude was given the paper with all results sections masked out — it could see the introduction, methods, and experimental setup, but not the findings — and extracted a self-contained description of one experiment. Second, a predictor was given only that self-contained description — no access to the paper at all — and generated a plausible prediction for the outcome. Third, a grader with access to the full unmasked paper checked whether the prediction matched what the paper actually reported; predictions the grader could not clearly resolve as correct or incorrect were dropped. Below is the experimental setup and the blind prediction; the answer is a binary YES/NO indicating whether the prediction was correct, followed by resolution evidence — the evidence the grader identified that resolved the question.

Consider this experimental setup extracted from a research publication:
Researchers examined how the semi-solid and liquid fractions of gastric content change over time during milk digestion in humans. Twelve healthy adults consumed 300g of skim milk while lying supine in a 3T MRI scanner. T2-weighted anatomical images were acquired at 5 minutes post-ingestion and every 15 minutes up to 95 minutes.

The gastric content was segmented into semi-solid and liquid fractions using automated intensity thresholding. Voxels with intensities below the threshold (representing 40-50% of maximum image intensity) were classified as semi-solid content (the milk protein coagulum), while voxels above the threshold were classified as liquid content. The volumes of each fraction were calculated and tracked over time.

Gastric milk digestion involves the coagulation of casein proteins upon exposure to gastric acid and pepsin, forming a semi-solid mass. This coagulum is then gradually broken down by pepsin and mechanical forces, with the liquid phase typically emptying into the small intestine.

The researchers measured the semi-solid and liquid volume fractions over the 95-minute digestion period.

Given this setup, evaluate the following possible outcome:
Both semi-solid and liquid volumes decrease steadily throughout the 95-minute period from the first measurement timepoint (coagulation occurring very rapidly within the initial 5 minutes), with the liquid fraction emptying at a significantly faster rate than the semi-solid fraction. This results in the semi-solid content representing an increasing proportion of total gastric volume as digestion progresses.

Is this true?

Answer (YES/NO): NO